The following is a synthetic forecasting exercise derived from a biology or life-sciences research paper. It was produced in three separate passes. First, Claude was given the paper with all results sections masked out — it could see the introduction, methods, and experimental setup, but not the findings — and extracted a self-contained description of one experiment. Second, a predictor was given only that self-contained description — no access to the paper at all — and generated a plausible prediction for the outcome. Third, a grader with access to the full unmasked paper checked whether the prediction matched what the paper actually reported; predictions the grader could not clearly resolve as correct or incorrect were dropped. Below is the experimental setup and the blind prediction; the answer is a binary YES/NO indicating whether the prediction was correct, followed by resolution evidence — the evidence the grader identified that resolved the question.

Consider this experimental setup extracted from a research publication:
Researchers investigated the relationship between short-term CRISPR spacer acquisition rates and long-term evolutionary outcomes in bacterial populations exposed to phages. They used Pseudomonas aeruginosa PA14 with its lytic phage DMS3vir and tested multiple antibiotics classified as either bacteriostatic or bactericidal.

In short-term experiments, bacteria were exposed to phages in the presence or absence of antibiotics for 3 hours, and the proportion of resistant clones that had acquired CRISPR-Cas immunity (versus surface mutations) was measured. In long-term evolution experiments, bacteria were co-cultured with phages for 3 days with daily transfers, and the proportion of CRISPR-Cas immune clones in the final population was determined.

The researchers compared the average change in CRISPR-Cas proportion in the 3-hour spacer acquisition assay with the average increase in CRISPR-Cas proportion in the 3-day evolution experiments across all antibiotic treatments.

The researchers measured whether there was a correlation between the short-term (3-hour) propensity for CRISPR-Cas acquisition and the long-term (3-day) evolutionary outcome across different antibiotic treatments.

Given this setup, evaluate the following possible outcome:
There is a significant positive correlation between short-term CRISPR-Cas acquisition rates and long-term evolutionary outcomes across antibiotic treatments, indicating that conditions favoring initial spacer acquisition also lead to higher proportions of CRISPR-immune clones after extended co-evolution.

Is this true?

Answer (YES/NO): YES